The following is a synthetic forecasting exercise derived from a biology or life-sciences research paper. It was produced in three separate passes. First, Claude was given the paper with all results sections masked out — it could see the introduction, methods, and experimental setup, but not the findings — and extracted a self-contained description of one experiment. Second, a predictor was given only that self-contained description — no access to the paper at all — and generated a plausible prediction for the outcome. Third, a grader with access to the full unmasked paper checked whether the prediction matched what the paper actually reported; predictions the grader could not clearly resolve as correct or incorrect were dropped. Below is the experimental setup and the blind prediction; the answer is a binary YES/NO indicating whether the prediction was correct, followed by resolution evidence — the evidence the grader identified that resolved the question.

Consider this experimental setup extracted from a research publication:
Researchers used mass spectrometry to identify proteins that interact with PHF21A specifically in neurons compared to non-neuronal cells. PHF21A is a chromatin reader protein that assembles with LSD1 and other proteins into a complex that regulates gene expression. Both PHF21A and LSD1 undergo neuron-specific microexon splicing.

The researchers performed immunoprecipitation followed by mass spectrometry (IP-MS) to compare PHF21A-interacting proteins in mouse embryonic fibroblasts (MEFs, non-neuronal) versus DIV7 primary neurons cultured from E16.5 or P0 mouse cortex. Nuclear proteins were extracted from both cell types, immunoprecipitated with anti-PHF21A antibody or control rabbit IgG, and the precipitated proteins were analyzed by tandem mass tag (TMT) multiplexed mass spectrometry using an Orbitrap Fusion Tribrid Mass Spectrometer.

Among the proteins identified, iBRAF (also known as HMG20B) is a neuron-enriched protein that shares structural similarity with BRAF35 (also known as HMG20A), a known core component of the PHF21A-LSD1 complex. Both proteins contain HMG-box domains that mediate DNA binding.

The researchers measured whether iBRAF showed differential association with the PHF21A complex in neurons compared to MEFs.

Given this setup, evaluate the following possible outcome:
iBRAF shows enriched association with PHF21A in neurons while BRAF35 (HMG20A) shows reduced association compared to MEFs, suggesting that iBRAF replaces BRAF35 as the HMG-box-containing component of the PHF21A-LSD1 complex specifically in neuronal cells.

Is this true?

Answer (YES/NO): NO